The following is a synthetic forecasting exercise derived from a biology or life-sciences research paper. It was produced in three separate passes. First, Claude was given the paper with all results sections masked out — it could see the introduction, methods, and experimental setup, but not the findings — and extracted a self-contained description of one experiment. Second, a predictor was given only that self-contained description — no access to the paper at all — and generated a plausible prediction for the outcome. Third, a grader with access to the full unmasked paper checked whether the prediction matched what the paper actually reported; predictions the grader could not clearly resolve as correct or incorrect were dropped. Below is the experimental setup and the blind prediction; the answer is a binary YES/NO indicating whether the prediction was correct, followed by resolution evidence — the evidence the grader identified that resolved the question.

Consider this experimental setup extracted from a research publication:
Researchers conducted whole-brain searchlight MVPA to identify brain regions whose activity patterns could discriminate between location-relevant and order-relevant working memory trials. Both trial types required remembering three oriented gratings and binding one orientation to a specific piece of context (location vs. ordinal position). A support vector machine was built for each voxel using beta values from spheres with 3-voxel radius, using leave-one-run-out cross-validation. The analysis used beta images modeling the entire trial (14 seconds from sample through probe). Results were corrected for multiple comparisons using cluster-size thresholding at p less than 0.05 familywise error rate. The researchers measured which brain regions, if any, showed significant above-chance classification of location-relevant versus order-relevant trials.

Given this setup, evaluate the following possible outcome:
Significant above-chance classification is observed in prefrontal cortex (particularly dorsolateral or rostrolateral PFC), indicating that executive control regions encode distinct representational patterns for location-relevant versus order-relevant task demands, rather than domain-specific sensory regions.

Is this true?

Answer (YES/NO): NO